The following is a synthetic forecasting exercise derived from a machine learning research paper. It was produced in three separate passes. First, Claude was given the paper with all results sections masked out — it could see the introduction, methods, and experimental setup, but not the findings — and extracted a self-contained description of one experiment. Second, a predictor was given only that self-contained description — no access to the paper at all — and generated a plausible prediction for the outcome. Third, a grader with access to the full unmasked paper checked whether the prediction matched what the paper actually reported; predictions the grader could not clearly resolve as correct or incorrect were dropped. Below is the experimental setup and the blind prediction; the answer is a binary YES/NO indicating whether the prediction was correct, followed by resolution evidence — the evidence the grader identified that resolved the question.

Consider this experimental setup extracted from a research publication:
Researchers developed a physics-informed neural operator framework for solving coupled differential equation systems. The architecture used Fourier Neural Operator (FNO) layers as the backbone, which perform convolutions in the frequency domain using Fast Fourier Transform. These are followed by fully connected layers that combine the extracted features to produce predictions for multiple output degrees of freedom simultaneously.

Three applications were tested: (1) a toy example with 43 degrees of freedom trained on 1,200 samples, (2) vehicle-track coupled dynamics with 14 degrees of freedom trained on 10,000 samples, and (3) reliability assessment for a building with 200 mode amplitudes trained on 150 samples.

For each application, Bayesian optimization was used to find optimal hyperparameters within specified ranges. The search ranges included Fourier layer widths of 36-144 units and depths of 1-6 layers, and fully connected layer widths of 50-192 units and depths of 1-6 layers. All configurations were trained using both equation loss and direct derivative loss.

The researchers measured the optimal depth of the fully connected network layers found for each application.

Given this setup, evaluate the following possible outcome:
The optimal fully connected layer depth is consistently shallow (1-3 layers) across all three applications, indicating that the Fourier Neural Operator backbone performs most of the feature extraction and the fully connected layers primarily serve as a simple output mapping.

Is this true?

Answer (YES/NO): YES